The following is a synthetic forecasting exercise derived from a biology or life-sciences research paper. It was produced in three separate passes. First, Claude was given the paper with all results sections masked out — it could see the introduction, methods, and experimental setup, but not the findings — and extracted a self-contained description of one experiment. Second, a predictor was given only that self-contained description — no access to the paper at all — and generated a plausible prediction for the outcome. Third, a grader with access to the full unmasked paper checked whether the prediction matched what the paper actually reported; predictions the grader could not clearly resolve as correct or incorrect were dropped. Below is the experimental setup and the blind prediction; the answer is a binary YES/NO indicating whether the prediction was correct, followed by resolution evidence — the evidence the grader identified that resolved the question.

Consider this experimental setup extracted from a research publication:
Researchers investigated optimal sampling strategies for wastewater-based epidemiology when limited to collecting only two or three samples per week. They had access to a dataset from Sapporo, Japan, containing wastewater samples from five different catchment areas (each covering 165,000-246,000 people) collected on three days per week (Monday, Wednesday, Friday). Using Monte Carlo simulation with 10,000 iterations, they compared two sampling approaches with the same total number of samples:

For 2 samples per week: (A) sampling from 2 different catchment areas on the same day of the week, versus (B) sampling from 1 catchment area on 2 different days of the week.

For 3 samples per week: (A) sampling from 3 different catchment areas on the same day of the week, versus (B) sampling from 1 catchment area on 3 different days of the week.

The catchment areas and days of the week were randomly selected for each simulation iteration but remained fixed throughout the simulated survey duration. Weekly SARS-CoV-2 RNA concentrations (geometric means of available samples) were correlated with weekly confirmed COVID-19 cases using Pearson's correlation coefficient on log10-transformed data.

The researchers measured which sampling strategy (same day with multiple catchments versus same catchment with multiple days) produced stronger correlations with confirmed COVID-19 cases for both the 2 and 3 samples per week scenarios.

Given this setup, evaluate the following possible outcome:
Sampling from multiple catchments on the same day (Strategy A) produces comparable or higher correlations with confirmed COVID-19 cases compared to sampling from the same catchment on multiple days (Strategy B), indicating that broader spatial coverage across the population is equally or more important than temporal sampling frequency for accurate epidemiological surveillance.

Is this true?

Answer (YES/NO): NO